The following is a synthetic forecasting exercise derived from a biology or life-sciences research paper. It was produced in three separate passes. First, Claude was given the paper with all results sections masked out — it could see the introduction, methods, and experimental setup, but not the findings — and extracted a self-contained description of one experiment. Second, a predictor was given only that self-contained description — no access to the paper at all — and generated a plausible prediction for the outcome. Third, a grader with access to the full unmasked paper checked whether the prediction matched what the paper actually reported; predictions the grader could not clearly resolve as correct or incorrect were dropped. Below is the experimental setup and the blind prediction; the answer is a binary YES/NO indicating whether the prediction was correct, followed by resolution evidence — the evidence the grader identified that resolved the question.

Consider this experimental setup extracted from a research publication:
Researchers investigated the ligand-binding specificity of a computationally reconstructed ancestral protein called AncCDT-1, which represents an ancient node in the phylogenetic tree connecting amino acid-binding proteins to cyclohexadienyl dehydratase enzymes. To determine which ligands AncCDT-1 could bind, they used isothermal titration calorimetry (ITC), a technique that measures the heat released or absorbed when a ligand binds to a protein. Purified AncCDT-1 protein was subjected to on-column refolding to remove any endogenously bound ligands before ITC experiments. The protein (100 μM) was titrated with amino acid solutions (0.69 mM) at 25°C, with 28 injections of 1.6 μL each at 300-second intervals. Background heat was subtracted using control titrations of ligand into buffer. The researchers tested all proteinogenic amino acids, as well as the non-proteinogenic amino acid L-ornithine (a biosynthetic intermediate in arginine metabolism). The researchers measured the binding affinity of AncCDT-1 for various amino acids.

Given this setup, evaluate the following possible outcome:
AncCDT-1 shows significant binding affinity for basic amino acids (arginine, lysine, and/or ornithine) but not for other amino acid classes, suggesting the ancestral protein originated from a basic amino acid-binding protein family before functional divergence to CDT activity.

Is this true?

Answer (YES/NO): YES